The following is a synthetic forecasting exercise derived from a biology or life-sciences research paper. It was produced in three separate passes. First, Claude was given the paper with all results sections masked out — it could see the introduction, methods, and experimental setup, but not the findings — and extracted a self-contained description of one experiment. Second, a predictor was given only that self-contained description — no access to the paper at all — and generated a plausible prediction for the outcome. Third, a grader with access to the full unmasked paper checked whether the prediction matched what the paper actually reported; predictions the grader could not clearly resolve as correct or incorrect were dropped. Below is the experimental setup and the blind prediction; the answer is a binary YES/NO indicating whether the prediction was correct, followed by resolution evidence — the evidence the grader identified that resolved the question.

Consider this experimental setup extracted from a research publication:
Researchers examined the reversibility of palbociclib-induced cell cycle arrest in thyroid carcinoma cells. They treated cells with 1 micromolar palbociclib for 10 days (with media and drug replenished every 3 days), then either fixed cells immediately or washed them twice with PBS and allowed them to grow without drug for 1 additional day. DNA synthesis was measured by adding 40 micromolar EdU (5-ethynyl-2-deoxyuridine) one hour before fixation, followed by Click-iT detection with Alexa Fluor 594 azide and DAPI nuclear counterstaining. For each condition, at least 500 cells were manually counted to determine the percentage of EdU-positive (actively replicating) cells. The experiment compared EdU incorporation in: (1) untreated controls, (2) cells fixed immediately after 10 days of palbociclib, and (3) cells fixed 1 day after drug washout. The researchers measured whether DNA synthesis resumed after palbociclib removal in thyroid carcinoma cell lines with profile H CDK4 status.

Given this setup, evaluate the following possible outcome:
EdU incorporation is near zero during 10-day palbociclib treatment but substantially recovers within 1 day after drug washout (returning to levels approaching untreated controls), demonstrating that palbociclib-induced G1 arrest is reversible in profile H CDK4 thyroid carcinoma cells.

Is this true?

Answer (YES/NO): YES